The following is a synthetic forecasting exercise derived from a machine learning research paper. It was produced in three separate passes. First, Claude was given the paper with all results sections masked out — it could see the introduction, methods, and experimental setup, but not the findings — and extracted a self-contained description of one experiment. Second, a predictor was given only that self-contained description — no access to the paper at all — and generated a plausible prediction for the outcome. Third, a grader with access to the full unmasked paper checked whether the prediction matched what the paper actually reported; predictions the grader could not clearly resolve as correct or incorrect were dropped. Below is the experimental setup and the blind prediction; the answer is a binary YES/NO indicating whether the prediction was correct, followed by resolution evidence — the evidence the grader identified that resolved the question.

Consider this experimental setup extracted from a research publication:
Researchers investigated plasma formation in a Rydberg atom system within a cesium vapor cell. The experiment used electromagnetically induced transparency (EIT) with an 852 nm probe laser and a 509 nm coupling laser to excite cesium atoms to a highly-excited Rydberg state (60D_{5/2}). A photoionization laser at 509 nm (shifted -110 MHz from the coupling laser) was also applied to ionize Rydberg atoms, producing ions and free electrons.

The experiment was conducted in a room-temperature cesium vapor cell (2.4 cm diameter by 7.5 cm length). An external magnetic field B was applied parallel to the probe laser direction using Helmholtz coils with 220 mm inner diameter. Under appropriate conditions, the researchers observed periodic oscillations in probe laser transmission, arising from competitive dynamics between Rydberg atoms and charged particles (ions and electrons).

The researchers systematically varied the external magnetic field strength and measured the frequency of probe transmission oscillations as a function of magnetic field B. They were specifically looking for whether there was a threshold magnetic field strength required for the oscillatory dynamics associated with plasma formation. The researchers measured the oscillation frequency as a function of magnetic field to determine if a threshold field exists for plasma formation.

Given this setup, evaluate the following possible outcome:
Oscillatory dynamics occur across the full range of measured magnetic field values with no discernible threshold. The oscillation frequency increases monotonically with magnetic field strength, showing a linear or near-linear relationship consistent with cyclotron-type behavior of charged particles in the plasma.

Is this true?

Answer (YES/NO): NO